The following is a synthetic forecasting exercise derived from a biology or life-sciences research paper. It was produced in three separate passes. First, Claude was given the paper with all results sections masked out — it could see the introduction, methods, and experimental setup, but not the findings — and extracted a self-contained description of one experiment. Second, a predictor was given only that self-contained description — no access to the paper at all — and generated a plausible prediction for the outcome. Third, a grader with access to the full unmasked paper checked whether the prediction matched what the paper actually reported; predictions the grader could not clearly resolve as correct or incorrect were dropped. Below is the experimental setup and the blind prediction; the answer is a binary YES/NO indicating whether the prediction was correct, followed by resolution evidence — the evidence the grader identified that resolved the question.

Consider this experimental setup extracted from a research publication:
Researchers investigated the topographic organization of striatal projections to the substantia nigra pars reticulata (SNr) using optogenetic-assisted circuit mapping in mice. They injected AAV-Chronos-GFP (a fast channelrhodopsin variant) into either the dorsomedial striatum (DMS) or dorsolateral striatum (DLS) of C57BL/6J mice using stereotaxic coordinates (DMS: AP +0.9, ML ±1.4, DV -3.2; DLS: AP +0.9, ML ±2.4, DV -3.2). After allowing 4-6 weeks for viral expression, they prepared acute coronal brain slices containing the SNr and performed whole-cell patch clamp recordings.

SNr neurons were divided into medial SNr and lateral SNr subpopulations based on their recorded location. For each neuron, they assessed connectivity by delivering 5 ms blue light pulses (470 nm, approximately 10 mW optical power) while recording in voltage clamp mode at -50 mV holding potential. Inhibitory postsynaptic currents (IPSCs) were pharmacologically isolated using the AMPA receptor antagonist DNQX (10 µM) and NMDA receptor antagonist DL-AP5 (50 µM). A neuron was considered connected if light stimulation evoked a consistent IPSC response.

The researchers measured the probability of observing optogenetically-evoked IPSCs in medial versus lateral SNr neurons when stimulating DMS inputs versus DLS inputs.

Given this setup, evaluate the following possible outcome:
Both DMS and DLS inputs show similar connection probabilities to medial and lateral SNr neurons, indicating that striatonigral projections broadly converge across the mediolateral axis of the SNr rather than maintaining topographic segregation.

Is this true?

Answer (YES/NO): NO